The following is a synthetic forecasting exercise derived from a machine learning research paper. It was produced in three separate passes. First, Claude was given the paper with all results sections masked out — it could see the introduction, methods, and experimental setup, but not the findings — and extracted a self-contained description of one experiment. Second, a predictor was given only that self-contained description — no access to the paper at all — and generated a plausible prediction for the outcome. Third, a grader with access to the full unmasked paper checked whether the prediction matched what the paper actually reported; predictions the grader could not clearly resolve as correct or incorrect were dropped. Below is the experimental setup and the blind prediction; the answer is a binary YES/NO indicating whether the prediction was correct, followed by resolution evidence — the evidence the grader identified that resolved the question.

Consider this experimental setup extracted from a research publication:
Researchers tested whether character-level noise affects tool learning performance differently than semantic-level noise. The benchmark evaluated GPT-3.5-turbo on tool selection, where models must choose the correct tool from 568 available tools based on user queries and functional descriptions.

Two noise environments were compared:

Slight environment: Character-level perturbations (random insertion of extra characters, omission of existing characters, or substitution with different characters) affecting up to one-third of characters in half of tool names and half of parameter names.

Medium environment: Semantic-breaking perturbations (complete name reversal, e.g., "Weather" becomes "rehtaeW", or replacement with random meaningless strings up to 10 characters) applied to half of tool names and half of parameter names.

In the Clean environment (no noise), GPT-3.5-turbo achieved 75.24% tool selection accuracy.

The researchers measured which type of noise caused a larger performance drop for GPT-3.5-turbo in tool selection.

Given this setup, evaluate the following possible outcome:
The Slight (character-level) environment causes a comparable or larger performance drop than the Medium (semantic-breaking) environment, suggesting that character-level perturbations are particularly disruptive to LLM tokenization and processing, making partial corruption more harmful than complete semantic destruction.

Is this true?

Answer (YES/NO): YES